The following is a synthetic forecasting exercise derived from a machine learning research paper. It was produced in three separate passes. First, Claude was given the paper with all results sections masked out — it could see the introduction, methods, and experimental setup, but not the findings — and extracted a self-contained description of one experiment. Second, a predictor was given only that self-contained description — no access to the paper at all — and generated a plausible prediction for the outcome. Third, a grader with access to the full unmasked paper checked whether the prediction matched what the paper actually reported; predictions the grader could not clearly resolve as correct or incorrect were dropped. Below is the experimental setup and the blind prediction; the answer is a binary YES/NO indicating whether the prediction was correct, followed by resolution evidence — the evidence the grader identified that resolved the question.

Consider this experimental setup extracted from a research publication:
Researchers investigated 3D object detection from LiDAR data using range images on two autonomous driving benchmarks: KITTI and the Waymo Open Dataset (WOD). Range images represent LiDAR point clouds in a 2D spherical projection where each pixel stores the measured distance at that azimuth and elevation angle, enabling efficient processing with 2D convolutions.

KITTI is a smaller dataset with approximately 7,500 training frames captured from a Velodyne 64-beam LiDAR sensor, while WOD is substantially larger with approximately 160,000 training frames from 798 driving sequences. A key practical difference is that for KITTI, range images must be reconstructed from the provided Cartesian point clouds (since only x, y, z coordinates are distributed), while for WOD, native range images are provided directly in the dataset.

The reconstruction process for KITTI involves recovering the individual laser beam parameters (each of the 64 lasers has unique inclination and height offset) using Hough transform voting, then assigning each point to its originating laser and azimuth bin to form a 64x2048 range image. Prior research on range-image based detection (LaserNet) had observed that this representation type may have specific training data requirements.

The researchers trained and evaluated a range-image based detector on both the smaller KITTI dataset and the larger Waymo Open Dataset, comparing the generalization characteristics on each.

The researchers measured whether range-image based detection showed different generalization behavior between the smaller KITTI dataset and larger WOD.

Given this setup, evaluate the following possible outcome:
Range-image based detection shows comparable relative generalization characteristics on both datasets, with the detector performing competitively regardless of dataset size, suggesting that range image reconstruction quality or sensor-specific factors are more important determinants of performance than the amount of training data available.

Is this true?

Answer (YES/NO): NO